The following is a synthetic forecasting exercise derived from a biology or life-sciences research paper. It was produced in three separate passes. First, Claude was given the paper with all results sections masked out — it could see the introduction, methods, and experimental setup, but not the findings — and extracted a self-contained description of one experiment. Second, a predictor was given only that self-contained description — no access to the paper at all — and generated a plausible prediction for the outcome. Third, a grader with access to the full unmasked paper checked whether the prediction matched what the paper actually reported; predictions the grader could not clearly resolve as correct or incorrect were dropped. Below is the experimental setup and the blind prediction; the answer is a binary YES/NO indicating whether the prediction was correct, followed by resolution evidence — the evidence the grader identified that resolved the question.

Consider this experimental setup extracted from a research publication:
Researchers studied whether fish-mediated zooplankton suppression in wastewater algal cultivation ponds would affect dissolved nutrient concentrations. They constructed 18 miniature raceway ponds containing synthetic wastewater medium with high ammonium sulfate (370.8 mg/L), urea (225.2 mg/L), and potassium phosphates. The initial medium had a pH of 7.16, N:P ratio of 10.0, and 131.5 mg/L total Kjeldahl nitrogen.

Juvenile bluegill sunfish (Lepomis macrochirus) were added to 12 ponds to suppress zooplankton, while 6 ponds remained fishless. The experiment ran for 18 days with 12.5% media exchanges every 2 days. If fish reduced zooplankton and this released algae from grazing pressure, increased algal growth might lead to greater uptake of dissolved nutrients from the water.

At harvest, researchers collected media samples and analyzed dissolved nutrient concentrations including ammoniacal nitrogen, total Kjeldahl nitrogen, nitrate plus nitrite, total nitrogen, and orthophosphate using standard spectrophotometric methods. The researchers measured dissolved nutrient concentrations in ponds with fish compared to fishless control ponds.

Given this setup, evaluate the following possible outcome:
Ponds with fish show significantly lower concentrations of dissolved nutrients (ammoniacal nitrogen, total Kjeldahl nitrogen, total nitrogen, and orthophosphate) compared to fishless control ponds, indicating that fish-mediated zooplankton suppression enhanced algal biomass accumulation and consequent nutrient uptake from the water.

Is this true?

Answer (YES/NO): NO